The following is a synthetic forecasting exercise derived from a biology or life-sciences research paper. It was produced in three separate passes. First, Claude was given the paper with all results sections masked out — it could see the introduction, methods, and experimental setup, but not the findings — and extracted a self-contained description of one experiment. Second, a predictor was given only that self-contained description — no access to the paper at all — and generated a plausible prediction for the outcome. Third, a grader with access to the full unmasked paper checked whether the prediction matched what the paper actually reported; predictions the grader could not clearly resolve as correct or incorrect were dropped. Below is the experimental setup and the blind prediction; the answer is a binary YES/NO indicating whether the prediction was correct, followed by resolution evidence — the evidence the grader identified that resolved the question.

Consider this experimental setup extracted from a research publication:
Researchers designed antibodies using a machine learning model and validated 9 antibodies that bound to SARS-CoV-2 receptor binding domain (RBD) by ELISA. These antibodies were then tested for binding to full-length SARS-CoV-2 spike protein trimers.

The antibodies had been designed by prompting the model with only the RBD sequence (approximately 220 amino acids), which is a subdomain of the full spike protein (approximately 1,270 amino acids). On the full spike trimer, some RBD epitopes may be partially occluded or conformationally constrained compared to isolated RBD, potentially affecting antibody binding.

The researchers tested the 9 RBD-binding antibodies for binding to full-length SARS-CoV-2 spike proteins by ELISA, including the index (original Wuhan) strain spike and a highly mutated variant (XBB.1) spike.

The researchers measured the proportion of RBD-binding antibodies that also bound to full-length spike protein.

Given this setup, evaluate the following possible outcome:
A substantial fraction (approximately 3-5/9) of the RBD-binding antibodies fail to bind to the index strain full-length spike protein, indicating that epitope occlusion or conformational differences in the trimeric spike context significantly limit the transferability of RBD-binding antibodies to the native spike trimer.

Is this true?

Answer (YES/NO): YES